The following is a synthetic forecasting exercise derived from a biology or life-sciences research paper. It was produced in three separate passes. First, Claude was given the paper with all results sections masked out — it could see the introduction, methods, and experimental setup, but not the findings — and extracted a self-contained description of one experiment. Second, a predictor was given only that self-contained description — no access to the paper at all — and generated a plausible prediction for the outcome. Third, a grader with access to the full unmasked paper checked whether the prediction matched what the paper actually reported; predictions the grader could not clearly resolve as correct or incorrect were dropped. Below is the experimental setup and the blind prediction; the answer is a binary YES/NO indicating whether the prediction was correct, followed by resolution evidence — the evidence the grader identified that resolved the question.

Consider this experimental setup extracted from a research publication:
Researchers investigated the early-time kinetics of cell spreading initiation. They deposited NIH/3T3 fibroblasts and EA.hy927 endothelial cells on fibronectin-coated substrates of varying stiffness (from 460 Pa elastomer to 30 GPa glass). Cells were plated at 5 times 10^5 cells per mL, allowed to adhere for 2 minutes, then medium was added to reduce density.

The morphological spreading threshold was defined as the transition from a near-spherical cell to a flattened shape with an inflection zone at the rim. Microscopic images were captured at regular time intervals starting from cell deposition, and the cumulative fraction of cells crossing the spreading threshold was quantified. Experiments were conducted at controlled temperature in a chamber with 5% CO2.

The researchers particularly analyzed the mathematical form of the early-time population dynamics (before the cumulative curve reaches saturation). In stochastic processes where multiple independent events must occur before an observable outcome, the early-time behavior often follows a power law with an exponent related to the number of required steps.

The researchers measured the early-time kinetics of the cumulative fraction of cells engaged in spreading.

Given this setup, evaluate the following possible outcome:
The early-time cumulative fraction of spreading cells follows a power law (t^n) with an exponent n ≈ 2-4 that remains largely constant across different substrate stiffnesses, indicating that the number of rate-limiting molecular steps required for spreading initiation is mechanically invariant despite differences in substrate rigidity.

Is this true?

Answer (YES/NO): NO